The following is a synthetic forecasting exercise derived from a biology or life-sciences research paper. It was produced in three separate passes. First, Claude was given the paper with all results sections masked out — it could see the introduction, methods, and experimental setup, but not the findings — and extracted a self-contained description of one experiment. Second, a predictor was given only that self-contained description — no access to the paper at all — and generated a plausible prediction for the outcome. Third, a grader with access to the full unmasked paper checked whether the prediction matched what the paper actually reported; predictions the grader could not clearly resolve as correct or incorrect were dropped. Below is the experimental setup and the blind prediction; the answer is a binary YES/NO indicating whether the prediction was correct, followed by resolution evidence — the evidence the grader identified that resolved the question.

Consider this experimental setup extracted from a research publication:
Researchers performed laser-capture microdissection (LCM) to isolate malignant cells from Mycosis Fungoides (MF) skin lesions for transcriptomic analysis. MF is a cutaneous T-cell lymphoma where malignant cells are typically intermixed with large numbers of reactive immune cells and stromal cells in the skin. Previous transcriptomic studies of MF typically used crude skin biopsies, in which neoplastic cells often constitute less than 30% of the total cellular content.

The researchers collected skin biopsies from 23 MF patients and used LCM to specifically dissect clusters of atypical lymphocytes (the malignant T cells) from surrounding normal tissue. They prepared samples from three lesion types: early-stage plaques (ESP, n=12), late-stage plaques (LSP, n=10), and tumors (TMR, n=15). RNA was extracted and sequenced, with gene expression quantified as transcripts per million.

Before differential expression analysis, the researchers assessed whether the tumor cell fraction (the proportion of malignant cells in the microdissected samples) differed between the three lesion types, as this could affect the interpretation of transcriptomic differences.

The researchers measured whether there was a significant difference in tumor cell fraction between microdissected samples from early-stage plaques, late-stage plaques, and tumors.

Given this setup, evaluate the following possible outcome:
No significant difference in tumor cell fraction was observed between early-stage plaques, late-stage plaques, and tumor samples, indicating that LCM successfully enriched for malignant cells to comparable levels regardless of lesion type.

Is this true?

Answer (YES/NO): YES